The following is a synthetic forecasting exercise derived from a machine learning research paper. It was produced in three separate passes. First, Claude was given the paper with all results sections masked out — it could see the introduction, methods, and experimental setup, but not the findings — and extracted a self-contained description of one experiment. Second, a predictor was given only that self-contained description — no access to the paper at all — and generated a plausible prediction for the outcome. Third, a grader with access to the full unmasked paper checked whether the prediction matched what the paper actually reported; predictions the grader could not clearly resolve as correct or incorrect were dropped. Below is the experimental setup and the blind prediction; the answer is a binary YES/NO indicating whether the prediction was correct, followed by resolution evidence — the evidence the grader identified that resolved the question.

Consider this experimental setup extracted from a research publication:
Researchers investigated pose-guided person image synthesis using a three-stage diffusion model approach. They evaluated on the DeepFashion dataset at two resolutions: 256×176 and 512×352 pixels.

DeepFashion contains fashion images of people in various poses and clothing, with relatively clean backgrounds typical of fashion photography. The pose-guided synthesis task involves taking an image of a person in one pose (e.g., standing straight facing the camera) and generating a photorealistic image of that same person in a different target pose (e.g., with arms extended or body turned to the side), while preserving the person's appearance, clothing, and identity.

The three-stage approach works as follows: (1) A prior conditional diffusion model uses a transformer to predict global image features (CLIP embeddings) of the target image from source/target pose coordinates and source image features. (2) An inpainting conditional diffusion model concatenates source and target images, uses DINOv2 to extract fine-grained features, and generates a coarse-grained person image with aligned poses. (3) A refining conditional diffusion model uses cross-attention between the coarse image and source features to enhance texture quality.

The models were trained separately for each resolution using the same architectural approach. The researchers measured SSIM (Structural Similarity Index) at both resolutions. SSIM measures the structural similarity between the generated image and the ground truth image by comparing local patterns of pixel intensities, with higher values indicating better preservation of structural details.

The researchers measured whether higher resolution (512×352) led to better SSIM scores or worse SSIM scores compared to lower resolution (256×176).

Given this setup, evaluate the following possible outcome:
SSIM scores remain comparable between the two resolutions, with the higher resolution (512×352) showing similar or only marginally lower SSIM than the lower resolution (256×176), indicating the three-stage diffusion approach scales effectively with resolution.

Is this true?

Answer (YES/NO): NO